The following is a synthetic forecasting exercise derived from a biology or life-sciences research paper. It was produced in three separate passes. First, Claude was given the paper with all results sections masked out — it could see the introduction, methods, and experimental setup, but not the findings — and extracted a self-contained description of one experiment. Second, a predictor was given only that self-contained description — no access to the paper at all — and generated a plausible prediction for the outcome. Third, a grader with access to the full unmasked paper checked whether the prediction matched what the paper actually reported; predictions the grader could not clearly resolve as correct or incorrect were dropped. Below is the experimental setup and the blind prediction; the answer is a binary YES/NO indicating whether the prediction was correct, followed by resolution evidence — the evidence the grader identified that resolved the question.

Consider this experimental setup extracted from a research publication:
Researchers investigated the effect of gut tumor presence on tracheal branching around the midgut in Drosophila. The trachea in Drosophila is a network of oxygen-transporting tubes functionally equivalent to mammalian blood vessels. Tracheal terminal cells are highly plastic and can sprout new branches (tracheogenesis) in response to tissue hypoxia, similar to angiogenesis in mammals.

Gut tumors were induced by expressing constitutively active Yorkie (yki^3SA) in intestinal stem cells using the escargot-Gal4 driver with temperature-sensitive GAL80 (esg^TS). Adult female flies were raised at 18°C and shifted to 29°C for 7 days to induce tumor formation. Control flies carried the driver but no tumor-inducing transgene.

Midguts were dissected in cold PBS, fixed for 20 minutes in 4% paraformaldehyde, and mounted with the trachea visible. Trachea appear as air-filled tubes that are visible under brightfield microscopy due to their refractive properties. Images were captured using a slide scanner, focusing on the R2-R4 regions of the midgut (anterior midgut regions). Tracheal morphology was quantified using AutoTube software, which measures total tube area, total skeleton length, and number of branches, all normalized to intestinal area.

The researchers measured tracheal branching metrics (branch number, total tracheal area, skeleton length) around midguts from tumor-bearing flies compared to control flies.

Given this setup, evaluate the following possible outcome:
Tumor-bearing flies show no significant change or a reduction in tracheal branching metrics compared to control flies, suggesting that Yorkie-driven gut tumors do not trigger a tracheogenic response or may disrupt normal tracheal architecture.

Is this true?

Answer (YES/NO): NO